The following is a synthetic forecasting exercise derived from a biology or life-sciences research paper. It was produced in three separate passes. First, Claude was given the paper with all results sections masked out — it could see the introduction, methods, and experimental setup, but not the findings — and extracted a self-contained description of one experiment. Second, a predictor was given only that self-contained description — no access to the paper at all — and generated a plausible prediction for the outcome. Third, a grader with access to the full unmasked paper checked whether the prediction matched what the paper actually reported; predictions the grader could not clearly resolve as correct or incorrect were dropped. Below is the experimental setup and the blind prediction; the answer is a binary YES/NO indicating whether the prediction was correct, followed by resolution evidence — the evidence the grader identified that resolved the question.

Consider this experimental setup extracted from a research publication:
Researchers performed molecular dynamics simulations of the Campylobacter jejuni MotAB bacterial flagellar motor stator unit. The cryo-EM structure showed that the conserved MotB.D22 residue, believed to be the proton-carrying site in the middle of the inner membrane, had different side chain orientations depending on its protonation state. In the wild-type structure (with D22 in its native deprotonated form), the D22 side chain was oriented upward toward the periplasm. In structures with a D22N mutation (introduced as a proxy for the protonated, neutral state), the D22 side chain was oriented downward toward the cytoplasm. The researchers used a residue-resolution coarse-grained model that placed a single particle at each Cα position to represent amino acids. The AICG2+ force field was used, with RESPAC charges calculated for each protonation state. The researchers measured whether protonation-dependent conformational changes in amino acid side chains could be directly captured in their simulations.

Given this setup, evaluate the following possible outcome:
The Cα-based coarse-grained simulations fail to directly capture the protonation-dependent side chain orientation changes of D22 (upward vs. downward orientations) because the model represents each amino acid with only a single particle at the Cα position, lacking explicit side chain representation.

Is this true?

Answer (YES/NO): YES